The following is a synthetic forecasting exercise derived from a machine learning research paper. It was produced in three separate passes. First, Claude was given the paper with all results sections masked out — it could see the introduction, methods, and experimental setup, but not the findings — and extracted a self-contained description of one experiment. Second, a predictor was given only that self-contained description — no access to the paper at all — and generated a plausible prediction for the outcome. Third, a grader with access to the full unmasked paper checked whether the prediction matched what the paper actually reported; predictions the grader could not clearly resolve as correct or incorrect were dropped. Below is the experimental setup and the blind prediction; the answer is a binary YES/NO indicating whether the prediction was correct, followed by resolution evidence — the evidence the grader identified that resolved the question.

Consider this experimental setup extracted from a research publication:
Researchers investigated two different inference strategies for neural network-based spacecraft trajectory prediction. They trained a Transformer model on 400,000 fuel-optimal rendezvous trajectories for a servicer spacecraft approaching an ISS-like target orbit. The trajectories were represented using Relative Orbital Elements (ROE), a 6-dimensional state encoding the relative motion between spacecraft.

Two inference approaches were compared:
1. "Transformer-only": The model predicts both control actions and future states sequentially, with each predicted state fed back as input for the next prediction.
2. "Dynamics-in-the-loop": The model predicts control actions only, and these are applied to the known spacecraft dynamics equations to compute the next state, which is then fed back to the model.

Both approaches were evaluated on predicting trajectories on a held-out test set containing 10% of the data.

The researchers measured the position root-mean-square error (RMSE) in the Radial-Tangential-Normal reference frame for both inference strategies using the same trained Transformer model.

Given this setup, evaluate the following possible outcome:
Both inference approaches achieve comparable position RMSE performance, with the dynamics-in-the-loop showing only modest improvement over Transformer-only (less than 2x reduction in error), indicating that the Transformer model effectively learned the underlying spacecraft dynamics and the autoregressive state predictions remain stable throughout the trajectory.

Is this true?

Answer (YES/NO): NO